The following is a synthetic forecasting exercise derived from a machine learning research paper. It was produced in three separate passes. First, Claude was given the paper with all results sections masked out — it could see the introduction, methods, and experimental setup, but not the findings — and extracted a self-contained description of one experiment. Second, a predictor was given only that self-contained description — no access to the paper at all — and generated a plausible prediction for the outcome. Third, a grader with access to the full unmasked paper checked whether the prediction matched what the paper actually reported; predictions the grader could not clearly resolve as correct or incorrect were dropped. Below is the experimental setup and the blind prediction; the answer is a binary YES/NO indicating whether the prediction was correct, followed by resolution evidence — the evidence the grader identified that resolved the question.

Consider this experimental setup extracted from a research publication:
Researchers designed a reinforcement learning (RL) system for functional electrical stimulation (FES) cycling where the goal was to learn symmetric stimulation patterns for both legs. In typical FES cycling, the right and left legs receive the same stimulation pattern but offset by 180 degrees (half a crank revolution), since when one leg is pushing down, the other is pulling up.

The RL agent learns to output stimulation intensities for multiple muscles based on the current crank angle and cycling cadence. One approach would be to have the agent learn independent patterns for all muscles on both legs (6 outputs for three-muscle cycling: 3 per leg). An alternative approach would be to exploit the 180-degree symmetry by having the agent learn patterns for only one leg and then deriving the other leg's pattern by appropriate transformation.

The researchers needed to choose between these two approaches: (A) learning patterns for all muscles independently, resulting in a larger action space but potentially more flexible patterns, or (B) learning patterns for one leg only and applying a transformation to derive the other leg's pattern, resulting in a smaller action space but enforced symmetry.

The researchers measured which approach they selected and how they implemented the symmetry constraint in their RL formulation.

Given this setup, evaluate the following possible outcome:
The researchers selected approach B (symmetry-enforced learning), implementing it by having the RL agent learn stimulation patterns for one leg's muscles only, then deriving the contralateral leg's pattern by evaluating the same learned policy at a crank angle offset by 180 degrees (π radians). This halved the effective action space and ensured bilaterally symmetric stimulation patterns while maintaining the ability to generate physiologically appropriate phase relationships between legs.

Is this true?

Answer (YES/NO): YES